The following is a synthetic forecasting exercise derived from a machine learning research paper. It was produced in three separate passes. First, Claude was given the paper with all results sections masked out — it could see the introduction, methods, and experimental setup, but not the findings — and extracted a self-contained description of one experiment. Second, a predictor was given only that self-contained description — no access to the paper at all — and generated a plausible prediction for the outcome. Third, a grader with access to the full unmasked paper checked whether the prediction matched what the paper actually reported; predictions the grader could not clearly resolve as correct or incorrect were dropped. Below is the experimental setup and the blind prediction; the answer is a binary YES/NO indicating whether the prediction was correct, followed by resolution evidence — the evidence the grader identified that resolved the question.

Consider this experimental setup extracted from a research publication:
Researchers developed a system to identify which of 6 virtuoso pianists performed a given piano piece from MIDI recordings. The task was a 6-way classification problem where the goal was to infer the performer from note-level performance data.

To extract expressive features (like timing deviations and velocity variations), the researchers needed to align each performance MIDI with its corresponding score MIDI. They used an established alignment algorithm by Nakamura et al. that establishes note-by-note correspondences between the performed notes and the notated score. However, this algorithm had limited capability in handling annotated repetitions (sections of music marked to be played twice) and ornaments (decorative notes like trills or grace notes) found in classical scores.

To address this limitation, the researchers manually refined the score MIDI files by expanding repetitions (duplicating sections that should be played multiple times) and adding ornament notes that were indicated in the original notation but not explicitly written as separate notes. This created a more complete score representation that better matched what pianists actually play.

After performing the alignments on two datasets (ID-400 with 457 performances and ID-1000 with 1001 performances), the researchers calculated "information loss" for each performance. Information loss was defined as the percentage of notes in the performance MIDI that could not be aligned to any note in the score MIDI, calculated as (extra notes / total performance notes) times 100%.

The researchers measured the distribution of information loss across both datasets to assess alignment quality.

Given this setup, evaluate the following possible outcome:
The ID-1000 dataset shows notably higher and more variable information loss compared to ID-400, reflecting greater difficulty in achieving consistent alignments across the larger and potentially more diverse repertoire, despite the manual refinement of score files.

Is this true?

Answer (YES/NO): NO